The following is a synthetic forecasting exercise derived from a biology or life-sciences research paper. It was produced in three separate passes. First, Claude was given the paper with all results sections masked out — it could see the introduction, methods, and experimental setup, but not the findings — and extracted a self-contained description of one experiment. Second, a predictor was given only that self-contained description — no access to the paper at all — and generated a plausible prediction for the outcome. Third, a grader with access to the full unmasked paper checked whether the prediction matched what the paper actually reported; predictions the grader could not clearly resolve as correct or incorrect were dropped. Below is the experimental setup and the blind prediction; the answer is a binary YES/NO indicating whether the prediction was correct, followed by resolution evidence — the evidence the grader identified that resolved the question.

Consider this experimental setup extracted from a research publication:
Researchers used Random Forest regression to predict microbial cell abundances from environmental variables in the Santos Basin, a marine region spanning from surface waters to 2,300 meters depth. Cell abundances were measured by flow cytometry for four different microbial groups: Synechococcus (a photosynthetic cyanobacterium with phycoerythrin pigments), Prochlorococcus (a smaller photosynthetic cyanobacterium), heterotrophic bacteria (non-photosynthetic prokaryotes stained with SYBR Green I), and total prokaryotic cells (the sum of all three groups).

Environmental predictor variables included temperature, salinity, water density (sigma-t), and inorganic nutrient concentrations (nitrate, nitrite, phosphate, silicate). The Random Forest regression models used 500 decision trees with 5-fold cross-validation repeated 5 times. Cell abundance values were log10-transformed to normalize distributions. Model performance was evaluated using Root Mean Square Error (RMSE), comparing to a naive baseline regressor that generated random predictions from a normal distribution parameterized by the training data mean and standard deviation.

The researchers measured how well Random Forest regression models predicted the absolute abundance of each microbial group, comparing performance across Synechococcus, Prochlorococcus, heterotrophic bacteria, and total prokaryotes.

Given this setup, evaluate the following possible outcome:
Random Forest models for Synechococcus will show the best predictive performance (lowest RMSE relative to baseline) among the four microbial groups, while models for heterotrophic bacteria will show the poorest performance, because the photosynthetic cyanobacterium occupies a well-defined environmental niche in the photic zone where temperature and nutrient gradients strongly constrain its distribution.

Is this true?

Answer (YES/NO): NO